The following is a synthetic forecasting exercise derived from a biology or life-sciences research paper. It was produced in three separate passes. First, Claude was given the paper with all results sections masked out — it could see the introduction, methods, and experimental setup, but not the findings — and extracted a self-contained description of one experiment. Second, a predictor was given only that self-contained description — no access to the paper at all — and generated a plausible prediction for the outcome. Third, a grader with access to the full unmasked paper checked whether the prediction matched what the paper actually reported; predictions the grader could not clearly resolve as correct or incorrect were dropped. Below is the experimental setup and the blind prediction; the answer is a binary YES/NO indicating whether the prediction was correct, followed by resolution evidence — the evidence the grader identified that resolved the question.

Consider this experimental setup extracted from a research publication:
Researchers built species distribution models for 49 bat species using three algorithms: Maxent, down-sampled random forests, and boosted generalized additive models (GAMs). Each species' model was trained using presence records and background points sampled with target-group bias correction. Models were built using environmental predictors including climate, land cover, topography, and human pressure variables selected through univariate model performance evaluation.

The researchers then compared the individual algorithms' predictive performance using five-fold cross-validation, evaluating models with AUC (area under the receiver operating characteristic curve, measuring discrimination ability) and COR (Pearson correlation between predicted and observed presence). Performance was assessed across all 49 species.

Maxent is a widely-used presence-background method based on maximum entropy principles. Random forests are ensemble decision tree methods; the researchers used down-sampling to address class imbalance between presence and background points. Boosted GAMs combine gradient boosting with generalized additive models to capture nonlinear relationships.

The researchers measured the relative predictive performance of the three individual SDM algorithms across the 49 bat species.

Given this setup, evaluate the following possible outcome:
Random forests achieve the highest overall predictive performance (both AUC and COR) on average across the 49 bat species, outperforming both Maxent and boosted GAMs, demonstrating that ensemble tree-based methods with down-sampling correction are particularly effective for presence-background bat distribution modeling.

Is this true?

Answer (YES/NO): YES